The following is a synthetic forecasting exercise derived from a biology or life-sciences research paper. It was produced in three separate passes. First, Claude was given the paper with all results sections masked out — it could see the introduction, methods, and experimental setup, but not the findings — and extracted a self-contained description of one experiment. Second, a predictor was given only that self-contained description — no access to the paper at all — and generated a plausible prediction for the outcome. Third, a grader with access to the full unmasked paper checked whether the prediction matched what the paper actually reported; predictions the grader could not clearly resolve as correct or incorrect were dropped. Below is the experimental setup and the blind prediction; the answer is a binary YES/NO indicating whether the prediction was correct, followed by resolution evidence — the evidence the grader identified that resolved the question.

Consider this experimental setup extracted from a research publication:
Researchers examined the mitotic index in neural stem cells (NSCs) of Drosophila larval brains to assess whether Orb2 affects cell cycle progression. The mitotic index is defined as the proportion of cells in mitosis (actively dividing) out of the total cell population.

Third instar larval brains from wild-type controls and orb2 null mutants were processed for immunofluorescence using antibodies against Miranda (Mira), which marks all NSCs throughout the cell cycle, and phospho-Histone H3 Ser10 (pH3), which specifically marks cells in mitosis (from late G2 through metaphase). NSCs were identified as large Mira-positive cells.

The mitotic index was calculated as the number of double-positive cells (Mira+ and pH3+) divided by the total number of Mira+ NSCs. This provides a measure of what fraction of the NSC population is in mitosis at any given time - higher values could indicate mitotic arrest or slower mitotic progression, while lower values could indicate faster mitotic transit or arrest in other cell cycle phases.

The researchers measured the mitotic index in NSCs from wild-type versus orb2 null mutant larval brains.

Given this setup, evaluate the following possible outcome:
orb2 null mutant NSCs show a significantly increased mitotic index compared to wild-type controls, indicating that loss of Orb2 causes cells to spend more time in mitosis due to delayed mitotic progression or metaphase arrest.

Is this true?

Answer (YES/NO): NO